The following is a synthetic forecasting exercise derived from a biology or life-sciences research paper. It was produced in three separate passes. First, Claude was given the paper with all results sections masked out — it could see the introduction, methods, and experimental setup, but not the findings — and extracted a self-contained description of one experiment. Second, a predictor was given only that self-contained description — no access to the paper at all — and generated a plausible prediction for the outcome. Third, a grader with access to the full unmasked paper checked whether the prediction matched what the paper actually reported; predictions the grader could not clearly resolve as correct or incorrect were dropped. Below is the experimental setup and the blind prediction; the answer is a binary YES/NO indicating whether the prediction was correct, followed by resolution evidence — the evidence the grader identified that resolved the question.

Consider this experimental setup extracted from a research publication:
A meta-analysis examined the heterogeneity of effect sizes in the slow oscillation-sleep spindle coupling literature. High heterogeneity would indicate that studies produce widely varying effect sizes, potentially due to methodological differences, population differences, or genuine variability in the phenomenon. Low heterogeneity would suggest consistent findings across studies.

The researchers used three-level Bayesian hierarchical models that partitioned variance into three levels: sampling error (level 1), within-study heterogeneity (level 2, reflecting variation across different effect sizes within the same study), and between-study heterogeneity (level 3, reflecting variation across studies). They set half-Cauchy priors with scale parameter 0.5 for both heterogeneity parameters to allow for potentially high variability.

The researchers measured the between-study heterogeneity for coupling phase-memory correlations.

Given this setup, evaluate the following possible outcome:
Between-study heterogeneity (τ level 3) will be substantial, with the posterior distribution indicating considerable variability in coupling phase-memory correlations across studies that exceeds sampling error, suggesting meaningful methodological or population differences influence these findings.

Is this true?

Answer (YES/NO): NO